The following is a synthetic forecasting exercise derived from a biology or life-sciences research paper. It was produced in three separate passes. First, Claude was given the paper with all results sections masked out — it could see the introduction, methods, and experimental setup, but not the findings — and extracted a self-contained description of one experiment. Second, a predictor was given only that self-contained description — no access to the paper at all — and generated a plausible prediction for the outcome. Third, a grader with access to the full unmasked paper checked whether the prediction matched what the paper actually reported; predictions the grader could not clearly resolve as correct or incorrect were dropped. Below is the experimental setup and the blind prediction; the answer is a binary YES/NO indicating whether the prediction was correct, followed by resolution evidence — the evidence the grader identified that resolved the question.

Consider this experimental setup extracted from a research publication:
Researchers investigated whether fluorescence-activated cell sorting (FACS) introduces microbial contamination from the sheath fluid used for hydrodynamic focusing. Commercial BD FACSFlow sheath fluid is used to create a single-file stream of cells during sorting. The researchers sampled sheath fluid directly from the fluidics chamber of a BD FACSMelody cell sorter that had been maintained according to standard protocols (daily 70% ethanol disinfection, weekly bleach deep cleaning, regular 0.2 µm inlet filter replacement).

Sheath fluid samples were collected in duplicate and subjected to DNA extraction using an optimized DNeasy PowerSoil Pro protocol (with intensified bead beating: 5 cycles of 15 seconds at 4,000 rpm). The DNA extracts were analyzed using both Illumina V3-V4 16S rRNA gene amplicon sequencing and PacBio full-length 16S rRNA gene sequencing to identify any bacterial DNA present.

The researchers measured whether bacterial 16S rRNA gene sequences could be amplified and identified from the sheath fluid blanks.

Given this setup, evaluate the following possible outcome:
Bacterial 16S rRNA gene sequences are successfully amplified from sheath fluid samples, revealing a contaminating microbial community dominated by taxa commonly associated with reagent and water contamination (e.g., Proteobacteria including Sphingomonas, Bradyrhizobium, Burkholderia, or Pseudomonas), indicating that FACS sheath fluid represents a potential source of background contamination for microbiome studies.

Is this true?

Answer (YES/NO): YES